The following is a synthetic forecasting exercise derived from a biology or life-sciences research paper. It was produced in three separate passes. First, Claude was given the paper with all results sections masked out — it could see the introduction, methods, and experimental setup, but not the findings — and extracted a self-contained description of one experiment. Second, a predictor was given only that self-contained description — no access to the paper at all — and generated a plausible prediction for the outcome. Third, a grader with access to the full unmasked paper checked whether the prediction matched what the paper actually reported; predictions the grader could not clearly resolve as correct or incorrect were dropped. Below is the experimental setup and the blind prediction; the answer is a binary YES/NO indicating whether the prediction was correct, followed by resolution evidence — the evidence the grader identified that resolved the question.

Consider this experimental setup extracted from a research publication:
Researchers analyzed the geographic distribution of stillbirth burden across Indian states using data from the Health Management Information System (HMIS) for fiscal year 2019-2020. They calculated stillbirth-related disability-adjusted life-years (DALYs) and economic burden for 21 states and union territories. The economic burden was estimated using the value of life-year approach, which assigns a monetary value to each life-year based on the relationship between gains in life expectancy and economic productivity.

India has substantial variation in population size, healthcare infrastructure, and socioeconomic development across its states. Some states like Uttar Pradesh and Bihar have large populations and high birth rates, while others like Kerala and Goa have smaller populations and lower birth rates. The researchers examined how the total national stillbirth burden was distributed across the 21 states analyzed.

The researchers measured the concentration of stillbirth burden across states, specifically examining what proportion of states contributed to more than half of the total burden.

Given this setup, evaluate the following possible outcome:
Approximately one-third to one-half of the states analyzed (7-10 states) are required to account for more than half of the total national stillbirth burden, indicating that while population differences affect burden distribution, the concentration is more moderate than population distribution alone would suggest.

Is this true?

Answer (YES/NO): YES